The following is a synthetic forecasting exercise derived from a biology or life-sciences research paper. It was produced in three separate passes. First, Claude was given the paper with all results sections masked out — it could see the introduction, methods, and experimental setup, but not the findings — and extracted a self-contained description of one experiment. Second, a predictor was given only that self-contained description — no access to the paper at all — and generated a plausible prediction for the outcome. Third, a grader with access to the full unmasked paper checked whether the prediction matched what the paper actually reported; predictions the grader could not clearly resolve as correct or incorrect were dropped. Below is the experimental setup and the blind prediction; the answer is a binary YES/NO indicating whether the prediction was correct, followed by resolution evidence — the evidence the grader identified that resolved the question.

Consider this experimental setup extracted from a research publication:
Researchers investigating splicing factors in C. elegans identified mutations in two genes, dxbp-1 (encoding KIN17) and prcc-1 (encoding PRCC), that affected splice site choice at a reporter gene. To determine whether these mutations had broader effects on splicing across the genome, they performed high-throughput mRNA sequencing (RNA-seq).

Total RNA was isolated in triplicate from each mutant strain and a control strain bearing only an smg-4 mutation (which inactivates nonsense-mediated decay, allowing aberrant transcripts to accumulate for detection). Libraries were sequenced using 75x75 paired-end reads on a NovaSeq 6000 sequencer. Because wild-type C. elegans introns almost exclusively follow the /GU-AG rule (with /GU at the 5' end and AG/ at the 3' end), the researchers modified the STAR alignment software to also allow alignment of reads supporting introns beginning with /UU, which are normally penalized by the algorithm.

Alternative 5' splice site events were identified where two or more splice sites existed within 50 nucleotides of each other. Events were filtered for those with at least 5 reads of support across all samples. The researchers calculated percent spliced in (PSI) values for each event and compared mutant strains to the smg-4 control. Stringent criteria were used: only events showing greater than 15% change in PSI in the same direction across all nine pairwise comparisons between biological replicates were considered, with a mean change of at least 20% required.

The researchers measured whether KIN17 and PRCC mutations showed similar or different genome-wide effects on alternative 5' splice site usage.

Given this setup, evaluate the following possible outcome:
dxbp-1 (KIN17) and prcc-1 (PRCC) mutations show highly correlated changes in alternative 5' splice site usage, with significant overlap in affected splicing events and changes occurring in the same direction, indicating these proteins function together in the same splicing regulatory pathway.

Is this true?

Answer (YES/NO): NO